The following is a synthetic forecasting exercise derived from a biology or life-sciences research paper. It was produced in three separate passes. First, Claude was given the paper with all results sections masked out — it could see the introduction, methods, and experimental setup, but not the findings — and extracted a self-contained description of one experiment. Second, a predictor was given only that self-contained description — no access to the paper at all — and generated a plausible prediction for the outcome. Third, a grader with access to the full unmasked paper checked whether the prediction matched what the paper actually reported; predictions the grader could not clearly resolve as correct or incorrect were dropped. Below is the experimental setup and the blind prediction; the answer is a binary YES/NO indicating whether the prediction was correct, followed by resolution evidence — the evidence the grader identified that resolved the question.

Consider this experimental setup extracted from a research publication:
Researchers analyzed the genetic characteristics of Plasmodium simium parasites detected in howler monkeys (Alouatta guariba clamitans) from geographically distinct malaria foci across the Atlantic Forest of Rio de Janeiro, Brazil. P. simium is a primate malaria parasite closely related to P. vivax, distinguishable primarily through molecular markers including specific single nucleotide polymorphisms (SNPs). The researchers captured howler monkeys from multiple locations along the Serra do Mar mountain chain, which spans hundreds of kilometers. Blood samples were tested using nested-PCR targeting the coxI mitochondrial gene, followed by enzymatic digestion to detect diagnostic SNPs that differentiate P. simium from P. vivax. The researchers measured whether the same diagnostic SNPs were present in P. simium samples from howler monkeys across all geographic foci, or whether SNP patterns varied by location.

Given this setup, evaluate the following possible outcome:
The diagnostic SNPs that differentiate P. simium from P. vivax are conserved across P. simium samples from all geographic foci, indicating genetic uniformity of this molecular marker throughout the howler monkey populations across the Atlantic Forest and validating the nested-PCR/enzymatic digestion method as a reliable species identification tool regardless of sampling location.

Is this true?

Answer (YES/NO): YES